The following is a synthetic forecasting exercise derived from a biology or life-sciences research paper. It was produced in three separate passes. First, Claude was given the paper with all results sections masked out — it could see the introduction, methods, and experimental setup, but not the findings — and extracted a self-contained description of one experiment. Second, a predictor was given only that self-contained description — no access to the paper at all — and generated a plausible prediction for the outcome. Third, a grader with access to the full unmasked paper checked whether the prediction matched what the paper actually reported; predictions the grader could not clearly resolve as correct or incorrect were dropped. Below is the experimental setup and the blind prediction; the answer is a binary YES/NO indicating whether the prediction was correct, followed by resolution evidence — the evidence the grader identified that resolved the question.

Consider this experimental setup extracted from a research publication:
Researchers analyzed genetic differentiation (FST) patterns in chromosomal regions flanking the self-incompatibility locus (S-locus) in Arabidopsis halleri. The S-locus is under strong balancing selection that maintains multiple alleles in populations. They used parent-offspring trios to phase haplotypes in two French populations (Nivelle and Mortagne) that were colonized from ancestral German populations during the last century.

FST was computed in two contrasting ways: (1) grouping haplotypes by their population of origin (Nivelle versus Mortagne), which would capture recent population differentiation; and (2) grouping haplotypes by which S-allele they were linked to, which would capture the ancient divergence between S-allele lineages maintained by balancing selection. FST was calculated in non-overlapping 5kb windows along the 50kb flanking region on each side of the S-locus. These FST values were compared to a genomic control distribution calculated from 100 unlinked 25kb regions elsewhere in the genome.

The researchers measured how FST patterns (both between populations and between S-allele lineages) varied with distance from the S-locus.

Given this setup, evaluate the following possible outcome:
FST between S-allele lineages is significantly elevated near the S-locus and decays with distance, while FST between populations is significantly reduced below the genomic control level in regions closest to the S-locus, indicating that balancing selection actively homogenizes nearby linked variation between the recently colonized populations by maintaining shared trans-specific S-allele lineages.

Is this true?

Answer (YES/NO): YES